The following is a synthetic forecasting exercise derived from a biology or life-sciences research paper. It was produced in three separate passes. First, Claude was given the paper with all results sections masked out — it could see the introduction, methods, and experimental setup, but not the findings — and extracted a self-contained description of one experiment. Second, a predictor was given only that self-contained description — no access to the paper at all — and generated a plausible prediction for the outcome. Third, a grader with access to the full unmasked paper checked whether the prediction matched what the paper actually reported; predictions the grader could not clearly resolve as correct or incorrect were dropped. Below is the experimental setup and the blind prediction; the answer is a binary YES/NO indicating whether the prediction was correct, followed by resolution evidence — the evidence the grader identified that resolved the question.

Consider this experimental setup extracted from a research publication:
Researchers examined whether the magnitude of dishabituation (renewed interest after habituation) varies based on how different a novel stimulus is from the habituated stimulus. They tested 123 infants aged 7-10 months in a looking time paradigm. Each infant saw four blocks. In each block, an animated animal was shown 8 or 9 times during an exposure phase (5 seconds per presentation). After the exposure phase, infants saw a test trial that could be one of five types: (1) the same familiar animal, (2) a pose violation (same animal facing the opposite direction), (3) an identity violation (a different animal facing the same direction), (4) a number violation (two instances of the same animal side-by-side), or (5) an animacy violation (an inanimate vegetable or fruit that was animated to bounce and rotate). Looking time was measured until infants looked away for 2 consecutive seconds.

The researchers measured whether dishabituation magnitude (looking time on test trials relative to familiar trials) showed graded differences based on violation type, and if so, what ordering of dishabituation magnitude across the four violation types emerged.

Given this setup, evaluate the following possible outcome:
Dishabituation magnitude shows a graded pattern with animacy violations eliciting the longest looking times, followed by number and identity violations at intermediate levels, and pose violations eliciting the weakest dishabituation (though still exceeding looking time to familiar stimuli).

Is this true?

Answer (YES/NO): NO